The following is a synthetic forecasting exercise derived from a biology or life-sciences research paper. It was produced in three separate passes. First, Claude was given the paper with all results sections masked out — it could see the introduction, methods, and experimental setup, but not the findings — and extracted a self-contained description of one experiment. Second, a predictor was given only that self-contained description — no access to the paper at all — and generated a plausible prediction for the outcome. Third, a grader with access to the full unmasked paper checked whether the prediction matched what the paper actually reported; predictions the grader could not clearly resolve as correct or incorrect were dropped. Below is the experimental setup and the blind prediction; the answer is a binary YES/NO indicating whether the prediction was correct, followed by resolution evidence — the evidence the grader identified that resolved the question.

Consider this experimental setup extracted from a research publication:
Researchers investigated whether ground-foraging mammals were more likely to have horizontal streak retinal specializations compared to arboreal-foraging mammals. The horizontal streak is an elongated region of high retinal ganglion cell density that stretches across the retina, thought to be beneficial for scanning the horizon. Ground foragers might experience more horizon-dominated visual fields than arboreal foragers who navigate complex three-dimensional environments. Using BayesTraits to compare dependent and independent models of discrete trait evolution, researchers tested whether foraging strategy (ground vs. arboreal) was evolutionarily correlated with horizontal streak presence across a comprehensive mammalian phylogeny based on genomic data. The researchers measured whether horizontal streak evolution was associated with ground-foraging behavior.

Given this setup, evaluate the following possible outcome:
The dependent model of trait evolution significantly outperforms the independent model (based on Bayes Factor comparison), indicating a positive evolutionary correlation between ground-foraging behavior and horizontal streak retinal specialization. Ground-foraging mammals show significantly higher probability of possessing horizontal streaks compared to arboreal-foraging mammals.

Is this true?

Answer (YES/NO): NO